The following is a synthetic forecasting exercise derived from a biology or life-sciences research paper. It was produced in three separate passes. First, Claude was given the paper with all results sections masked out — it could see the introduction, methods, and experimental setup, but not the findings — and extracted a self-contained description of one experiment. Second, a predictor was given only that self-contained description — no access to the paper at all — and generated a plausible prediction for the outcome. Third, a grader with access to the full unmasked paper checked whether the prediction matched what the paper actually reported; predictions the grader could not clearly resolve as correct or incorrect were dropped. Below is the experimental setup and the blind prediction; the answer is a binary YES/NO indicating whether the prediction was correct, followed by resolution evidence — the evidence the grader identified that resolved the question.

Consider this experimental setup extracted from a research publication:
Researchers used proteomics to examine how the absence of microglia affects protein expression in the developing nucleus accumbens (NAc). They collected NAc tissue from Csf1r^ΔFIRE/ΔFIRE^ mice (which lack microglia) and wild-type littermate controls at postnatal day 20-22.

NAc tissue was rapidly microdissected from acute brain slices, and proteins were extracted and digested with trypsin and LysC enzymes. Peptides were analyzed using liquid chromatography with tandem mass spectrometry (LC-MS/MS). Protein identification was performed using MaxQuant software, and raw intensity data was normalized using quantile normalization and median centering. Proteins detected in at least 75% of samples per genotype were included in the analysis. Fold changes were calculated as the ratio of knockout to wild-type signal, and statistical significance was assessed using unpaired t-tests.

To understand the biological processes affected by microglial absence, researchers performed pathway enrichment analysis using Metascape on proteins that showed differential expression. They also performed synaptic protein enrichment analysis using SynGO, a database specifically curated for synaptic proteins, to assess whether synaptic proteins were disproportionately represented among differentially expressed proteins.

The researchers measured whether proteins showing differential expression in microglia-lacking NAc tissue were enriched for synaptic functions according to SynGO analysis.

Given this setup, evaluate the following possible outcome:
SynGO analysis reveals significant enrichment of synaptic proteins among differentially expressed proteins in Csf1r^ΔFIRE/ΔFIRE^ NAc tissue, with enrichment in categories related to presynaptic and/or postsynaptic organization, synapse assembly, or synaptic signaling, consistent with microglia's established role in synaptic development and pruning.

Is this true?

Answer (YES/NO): YES